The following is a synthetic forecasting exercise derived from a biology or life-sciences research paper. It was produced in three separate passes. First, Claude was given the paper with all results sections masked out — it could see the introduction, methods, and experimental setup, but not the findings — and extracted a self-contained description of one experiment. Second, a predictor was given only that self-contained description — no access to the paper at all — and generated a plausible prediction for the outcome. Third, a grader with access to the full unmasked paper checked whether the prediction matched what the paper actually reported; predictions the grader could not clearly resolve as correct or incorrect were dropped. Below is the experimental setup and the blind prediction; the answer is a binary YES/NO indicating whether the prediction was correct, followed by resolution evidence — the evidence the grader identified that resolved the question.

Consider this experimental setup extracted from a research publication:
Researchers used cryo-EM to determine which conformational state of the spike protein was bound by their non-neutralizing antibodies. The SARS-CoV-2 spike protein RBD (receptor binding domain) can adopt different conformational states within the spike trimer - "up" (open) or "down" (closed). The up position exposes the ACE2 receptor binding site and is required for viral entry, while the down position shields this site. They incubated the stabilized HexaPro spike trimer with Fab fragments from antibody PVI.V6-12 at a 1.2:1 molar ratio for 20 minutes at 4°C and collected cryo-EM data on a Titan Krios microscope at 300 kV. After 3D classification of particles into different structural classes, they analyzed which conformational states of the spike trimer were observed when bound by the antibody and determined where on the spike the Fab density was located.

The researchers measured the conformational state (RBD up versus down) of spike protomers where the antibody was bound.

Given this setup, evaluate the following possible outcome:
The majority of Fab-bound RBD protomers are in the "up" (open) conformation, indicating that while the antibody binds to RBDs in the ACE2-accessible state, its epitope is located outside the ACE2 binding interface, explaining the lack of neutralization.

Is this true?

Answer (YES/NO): NO